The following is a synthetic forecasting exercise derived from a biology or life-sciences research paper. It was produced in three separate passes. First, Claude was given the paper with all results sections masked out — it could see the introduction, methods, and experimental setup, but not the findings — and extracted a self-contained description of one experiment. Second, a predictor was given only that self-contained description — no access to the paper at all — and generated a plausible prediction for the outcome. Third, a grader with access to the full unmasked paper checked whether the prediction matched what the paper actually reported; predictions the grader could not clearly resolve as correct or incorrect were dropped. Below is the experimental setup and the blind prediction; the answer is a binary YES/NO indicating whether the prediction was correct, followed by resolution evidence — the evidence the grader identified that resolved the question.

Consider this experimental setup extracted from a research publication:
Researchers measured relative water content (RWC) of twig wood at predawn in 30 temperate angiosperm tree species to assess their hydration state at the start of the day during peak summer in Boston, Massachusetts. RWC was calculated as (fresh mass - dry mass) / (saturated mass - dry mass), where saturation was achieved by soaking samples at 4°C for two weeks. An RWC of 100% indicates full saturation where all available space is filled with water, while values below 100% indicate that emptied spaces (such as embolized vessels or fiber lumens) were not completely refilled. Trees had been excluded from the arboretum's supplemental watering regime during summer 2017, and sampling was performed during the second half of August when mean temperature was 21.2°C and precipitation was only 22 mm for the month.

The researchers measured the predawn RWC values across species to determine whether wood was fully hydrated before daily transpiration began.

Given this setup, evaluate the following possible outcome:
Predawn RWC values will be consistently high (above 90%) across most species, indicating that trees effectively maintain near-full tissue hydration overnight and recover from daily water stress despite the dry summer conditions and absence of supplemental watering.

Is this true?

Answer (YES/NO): NO